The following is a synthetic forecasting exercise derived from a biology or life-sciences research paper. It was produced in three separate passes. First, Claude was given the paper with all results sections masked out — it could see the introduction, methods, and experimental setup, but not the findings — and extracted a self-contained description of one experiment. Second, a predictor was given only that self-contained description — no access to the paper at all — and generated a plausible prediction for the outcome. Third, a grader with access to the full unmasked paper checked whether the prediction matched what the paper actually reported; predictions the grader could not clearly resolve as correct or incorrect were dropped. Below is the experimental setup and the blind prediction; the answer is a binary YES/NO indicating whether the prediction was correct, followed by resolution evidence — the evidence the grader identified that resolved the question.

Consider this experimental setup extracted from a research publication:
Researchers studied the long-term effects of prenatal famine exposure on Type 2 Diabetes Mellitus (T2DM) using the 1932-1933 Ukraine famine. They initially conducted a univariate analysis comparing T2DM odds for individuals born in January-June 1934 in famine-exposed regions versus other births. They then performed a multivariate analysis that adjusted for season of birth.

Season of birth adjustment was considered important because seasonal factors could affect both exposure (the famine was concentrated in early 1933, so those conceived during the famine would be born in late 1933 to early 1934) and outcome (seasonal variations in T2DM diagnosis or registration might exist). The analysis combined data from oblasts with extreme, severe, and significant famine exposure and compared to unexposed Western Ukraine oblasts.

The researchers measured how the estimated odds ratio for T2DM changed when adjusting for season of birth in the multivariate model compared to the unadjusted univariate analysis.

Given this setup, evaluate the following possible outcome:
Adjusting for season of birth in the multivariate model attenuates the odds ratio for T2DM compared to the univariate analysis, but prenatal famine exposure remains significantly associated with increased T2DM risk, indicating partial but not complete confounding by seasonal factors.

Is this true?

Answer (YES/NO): NO